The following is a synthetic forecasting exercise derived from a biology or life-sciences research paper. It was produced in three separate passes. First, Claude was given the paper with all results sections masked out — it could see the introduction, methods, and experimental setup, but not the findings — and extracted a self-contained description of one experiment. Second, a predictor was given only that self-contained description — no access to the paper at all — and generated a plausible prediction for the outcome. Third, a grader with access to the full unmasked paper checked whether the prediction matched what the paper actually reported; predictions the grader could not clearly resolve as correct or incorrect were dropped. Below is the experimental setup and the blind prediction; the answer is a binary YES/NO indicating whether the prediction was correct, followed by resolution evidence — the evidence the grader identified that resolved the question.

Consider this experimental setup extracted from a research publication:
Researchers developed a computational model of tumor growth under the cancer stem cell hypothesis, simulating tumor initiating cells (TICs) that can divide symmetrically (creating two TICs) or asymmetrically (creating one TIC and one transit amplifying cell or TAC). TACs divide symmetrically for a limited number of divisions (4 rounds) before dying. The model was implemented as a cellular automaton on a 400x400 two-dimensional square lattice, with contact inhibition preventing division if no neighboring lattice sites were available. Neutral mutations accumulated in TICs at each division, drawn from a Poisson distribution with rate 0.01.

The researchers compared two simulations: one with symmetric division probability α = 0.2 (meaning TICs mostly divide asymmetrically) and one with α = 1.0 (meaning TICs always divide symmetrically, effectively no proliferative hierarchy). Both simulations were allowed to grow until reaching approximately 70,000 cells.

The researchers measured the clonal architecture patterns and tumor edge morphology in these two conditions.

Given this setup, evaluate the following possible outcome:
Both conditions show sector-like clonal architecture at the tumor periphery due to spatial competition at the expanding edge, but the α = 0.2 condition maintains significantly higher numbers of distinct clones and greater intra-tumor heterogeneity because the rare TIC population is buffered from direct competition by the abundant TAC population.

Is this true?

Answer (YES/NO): NO